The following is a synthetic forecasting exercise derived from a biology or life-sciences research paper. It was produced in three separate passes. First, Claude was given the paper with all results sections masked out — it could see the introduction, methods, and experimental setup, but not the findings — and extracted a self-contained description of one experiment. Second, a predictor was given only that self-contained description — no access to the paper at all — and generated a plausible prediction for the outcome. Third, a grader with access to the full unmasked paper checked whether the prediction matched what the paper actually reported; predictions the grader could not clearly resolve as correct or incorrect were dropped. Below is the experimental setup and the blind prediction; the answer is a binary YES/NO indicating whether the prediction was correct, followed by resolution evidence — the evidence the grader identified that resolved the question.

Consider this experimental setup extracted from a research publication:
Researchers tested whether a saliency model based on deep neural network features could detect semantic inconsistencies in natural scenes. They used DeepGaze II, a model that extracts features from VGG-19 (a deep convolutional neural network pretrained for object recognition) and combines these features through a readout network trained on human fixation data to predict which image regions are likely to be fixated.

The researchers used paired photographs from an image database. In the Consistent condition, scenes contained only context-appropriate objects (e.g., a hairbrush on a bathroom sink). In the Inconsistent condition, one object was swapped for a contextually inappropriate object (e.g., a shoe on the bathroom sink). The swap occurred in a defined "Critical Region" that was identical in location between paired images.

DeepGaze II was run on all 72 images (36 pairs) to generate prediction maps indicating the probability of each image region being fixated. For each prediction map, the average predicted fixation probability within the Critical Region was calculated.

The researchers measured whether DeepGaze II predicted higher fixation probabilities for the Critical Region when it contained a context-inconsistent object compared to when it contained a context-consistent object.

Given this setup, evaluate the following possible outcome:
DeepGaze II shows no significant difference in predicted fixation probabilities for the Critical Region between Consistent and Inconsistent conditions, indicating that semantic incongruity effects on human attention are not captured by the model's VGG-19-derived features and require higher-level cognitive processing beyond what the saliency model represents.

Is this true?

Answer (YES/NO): YES